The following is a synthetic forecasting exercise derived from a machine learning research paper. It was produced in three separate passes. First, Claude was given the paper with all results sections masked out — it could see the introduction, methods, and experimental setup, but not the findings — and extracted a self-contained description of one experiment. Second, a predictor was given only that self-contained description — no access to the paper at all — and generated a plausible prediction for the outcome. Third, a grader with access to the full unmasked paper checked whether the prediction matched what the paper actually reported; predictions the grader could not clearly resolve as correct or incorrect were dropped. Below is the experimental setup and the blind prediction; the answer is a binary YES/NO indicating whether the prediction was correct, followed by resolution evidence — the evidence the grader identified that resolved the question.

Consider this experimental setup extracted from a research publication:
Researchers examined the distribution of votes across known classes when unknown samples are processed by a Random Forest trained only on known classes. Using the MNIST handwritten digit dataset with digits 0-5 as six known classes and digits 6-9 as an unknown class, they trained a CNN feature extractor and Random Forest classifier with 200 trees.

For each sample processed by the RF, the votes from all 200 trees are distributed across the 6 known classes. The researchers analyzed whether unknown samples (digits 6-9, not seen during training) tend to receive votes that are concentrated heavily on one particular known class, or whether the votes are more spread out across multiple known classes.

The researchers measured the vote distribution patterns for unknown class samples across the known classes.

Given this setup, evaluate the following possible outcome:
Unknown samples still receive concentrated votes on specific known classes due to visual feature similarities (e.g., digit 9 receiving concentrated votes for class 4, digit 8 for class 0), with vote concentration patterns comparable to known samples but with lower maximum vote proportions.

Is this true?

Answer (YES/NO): NO